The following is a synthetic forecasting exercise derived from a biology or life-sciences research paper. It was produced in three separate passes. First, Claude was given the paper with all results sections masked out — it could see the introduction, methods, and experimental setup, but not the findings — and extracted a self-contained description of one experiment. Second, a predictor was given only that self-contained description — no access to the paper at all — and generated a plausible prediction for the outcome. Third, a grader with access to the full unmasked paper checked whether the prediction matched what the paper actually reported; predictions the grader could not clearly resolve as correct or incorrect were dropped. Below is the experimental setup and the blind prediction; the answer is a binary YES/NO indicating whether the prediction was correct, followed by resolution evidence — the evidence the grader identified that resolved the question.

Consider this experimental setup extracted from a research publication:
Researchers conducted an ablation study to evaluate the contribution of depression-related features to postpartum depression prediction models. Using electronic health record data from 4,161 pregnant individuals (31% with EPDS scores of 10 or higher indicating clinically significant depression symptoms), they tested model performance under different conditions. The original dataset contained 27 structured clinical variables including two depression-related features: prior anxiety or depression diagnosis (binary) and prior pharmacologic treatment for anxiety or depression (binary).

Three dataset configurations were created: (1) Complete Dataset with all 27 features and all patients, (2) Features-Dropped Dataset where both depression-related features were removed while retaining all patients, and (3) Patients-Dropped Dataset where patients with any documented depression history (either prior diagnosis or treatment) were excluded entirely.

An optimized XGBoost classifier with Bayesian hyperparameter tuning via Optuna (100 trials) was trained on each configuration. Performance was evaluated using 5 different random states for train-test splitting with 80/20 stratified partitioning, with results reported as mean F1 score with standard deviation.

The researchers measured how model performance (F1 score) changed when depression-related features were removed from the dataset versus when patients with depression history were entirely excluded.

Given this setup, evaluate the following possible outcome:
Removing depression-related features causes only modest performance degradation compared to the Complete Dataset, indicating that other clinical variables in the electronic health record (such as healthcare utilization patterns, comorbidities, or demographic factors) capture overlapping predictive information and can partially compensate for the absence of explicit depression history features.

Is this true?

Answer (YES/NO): NO